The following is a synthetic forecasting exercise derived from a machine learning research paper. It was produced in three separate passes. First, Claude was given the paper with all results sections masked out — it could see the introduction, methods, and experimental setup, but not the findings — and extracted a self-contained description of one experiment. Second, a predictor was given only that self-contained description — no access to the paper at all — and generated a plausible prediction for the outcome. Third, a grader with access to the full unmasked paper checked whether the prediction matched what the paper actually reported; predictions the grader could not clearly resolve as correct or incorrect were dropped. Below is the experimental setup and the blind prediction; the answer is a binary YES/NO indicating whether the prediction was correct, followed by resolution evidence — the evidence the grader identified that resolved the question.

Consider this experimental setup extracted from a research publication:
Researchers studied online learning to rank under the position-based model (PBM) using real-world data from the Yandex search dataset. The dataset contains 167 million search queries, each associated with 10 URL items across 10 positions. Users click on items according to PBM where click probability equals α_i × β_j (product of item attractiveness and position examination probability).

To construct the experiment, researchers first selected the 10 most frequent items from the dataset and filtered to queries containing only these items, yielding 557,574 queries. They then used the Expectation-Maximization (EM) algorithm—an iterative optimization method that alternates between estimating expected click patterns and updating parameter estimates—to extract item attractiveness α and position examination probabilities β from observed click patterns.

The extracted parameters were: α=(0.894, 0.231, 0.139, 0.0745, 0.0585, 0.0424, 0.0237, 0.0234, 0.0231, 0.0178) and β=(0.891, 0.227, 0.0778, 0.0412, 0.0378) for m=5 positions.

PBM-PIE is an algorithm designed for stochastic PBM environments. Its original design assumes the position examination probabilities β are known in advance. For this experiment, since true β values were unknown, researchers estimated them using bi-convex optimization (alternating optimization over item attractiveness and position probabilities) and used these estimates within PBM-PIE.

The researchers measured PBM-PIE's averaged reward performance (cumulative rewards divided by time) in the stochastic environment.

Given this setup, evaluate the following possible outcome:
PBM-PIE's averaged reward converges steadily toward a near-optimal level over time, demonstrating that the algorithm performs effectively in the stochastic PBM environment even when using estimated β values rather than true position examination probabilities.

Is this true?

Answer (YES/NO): NO